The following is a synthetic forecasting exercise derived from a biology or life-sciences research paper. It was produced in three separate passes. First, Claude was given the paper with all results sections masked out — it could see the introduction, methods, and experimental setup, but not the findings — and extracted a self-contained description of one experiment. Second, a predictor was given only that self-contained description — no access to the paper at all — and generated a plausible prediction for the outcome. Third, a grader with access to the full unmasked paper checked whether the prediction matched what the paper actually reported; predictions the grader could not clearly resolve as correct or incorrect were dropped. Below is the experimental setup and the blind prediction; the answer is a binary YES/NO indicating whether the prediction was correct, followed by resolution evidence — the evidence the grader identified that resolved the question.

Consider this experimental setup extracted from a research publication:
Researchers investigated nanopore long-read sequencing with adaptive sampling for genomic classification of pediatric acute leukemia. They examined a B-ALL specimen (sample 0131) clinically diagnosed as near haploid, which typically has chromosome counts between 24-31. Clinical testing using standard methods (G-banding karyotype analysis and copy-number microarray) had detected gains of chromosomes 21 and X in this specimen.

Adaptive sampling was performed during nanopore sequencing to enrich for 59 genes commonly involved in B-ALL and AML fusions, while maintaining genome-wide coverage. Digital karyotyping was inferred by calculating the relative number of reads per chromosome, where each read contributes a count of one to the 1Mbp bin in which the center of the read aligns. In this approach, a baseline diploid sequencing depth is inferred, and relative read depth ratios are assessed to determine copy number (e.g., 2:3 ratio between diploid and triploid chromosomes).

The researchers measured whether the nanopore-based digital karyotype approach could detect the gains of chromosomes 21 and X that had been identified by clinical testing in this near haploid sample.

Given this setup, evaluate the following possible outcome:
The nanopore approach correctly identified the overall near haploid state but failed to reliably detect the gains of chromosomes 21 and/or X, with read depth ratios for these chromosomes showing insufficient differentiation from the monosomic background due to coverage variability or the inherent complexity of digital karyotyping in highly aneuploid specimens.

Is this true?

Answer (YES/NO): NO